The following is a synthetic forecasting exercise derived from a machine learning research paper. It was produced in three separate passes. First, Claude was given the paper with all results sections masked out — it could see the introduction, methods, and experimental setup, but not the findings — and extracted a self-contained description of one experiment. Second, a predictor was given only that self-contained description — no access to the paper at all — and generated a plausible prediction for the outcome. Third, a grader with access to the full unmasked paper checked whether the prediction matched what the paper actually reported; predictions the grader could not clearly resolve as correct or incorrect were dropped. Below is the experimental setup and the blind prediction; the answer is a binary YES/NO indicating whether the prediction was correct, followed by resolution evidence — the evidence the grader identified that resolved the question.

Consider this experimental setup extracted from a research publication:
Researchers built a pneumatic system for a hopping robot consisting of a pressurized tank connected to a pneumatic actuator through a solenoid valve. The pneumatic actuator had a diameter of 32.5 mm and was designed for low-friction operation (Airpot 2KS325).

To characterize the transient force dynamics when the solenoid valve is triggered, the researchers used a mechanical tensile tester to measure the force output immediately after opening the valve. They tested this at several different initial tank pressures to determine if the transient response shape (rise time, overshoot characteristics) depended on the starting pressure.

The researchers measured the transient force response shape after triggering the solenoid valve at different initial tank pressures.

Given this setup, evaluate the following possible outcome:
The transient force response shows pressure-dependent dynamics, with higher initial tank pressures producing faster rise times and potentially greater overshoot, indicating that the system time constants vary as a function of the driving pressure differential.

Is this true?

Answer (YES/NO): NO